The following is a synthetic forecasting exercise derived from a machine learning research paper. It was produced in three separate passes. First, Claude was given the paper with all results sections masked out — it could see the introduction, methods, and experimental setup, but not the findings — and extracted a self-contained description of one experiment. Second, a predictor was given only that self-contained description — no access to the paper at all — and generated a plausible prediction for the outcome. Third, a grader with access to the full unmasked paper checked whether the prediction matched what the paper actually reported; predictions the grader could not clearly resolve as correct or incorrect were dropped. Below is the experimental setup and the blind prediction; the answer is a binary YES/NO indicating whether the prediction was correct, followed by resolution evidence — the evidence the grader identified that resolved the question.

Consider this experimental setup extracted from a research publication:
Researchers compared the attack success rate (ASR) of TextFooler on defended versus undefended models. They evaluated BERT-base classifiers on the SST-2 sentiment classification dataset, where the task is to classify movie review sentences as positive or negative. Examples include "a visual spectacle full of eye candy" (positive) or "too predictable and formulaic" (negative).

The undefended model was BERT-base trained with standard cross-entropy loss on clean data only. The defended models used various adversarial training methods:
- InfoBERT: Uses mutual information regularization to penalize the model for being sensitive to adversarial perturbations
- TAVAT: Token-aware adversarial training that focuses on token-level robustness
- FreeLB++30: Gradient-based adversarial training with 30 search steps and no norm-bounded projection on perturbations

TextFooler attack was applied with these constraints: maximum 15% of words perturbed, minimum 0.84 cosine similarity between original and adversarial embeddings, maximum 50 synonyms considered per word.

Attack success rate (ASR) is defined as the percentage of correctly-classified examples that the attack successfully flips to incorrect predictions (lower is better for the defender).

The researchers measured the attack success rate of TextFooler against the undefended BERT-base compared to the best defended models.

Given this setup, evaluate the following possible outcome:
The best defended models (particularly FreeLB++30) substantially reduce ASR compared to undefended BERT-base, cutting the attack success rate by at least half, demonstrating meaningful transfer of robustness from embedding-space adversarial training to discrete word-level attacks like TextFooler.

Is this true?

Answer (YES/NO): NO